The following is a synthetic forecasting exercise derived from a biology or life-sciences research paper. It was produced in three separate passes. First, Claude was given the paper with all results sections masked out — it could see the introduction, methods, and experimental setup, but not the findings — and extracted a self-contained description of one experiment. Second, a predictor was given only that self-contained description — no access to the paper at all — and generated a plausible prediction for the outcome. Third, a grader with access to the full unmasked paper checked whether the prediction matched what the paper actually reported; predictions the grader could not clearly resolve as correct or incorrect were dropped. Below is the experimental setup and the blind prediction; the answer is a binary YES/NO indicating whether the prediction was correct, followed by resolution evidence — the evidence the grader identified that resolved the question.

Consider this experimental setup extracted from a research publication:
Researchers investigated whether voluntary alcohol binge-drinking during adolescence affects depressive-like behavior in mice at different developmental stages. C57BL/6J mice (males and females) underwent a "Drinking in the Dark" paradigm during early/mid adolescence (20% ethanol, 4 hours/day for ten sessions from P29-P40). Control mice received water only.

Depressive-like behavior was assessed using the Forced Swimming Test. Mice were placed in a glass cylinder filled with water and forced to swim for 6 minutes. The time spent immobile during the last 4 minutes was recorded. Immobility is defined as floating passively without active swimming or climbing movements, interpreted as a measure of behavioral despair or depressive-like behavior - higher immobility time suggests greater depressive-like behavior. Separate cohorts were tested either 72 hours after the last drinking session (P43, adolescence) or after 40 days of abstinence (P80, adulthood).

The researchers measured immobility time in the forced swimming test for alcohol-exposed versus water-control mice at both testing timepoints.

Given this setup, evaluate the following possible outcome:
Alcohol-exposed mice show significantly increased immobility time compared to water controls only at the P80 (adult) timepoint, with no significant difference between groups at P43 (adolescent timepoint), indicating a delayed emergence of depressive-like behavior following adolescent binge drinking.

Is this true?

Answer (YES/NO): YES